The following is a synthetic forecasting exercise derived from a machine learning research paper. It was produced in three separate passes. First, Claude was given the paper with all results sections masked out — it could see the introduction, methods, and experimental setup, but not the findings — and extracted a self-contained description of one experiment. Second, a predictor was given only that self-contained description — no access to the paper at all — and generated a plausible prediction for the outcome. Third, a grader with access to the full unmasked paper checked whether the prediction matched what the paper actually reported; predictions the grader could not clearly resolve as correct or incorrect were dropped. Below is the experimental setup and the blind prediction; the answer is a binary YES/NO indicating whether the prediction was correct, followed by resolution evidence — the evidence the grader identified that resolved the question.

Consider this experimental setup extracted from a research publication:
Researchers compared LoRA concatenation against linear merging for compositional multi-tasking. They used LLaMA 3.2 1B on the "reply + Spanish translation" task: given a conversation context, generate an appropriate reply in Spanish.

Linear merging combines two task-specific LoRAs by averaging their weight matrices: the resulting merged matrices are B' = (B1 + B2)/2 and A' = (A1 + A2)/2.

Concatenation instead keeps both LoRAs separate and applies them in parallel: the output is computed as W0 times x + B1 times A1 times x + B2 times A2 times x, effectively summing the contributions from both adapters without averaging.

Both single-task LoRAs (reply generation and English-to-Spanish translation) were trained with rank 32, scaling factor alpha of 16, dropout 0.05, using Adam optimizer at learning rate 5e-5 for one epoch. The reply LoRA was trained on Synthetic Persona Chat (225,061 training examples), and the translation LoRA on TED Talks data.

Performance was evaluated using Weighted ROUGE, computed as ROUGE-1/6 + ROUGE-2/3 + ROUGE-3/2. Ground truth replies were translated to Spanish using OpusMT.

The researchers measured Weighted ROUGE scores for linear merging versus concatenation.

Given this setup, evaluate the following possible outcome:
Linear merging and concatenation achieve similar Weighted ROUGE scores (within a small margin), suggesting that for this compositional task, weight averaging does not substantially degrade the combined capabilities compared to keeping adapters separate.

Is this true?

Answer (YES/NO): YES